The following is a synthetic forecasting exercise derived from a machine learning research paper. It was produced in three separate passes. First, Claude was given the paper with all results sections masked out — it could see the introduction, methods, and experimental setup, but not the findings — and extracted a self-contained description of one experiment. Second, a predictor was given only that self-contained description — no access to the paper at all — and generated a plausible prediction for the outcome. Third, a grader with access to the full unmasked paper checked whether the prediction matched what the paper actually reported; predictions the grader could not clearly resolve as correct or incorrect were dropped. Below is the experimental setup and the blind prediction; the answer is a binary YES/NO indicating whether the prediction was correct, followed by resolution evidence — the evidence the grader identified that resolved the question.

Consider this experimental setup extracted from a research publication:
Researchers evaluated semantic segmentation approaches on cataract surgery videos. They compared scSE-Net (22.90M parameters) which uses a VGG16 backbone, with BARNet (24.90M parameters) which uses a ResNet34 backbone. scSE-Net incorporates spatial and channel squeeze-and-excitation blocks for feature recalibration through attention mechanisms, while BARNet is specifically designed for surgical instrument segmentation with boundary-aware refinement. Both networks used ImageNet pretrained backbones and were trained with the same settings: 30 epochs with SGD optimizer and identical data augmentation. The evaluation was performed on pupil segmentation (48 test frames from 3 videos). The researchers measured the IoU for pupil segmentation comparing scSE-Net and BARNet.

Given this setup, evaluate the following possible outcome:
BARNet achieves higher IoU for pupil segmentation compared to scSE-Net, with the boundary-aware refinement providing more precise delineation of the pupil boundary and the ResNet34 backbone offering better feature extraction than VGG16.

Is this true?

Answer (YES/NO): NO